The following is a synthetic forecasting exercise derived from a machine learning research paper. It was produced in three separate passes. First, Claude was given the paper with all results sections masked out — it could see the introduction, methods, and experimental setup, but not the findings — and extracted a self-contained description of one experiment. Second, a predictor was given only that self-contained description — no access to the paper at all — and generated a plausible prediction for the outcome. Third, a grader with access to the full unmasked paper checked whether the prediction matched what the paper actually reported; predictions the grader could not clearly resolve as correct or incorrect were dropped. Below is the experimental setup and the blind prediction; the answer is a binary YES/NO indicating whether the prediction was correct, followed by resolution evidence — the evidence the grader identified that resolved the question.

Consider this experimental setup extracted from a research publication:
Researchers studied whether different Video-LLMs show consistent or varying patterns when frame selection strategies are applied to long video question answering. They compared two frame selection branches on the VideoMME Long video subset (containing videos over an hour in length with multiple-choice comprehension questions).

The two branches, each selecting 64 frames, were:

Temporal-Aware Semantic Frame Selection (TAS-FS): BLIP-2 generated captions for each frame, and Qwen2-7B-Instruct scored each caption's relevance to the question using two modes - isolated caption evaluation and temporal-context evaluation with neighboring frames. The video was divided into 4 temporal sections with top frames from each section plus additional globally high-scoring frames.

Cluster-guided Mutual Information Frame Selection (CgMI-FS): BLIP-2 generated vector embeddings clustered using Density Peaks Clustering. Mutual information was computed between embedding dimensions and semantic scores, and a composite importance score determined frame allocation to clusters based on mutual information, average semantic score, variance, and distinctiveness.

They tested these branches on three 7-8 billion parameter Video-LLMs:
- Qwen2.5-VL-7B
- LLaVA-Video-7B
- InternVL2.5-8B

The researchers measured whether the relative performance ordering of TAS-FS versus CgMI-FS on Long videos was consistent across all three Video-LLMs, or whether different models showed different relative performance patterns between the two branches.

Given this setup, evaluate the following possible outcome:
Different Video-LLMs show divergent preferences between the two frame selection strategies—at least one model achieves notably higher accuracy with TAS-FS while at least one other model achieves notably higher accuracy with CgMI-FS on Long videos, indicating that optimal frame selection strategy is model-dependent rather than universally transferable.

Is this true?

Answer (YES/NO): YES